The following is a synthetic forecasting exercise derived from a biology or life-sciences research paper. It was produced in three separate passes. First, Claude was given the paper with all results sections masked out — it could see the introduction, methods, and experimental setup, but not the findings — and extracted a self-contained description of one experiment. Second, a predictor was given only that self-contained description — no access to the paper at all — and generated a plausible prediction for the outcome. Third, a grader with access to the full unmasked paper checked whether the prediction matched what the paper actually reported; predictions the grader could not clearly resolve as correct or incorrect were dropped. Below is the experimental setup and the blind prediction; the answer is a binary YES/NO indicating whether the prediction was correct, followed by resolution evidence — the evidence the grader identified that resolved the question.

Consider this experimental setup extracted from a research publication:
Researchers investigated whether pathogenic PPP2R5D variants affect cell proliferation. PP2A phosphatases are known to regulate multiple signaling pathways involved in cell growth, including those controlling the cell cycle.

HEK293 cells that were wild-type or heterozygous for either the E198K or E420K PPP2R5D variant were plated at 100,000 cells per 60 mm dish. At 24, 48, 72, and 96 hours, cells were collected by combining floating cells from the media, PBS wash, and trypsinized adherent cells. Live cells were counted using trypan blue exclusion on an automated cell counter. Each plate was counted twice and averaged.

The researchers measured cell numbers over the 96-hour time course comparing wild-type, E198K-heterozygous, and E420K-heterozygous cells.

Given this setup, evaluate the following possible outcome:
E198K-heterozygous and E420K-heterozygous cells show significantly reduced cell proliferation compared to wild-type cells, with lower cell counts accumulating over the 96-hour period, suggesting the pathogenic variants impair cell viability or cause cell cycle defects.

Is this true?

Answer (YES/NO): YES